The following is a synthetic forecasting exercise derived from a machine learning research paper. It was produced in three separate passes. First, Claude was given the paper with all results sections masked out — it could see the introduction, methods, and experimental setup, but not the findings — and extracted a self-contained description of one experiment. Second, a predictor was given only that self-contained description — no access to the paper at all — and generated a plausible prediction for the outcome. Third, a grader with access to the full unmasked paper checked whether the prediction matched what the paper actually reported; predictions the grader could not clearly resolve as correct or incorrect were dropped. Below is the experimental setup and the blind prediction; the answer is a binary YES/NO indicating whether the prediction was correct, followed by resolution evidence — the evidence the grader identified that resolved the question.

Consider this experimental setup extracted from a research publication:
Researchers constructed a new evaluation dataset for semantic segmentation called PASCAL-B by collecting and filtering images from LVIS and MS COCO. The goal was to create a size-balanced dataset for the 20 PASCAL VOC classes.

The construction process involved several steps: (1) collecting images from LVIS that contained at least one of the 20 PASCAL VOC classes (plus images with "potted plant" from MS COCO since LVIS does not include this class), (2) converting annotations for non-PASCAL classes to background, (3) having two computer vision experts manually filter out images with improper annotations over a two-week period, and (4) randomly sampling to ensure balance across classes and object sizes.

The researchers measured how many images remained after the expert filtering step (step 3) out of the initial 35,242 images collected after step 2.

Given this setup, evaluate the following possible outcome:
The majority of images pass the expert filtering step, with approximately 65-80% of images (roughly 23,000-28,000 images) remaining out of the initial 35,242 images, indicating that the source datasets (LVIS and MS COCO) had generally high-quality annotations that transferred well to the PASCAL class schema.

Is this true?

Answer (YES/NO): NO